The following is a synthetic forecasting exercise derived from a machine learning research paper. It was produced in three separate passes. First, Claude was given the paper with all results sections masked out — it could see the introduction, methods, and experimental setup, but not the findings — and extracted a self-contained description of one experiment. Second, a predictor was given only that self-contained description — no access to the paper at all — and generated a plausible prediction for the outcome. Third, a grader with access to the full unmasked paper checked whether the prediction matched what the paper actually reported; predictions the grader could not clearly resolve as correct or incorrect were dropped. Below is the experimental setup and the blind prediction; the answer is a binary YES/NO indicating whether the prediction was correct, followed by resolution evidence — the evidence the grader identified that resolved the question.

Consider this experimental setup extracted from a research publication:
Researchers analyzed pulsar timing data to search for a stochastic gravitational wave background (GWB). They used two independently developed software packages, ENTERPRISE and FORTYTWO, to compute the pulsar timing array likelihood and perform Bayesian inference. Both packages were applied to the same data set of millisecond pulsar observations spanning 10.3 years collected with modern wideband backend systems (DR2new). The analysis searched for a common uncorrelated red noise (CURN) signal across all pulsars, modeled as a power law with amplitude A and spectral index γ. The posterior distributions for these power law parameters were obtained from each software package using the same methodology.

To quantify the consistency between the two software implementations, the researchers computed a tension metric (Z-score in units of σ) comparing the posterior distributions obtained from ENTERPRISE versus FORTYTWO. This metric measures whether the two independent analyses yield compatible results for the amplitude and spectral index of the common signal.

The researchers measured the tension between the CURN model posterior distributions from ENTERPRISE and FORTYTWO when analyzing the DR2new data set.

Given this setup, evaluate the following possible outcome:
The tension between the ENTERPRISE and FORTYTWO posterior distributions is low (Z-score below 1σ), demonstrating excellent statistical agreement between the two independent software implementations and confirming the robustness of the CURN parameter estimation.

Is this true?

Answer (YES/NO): YES